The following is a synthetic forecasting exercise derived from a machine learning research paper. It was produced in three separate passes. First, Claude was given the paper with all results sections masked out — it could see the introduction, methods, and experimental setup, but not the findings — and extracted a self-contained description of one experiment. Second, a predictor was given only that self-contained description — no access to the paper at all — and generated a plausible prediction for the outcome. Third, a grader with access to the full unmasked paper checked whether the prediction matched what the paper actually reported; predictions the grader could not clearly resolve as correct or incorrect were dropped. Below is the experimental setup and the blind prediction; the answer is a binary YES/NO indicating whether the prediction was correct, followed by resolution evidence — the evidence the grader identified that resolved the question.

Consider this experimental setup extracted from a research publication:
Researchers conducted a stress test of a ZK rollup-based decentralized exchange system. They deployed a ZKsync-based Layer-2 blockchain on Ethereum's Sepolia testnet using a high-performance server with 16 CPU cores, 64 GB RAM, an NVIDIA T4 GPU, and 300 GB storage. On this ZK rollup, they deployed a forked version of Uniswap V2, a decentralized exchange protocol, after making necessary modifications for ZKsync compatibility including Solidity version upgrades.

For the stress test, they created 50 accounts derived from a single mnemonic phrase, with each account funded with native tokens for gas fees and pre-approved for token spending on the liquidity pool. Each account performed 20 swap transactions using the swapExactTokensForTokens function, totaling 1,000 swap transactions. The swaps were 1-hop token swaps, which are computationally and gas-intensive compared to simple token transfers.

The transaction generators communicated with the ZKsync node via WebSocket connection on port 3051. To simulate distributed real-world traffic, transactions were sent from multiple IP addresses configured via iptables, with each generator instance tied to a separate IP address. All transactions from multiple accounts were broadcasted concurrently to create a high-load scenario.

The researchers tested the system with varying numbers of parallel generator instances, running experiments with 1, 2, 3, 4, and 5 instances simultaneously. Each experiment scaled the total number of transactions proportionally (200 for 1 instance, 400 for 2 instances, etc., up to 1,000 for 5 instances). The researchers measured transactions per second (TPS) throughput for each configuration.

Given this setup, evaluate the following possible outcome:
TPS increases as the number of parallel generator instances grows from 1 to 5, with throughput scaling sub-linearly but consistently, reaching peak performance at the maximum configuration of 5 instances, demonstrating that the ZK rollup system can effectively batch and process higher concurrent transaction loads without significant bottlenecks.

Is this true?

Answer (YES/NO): NO